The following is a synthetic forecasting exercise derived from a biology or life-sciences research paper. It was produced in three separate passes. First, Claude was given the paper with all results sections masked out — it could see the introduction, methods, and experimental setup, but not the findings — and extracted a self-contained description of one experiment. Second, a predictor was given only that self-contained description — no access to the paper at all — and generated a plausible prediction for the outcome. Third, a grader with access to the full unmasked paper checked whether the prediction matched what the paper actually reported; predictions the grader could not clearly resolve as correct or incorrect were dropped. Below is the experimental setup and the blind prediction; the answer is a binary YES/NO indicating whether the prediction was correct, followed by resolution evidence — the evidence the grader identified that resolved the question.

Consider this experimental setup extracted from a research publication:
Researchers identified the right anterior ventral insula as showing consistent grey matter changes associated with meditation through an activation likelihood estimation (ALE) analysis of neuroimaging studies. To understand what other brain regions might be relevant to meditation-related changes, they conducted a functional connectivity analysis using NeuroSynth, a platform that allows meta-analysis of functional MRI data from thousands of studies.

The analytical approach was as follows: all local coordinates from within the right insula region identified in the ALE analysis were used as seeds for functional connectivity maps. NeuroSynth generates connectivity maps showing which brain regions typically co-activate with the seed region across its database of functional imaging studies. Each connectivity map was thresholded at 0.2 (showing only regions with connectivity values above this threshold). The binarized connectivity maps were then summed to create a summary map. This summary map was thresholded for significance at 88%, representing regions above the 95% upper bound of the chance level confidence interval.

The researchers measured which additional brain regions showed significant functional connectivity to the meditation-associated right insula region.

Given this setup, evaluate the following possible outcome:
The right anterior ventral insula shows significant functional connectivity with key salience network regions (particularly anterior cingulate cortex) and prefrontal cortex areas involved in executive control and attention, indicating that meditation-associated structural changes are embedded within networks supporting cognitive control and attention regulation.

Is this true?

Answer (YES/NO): NO